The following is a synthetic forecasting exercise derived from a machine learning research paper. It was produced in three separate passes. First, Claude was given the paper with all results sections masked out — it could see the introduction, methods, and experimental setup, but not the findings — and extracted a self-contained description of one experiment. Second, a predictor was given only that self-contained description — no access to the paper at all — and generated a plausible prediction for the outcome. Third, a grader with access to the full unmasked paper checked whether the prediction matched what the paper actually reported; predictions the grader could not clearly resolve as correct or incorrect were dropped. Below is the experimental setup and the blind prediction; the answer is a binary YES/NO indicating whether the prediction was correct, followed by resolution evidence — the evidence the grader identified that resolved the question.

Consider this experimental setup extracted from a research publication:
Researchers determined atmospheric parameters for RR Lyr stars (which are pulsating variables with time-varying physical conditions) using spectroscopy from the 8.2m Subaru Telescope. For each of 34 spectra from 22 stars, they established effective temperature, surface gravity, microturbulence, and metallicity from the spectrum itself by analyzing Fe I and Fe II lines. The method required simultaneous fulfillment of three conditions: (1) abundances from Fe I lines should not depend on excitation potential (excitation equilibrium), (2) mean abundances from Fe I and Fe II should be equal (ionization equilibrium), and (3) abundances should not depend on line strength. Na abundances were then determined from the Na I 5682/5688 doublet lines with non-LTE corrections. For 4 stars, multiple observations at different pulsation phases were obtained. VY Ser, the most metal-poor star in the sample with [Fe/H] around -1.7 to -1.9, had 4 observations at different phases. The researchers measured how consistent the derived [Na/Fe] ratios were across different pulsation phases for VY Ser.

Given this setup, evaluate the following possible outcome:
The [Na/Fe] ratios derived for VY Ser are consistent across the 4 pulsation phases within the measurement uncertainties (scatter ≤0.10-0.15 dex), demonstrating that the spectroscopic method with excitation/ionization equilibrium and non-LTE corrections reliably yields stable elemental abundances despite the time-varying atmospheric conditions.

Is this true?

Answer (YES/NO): NO